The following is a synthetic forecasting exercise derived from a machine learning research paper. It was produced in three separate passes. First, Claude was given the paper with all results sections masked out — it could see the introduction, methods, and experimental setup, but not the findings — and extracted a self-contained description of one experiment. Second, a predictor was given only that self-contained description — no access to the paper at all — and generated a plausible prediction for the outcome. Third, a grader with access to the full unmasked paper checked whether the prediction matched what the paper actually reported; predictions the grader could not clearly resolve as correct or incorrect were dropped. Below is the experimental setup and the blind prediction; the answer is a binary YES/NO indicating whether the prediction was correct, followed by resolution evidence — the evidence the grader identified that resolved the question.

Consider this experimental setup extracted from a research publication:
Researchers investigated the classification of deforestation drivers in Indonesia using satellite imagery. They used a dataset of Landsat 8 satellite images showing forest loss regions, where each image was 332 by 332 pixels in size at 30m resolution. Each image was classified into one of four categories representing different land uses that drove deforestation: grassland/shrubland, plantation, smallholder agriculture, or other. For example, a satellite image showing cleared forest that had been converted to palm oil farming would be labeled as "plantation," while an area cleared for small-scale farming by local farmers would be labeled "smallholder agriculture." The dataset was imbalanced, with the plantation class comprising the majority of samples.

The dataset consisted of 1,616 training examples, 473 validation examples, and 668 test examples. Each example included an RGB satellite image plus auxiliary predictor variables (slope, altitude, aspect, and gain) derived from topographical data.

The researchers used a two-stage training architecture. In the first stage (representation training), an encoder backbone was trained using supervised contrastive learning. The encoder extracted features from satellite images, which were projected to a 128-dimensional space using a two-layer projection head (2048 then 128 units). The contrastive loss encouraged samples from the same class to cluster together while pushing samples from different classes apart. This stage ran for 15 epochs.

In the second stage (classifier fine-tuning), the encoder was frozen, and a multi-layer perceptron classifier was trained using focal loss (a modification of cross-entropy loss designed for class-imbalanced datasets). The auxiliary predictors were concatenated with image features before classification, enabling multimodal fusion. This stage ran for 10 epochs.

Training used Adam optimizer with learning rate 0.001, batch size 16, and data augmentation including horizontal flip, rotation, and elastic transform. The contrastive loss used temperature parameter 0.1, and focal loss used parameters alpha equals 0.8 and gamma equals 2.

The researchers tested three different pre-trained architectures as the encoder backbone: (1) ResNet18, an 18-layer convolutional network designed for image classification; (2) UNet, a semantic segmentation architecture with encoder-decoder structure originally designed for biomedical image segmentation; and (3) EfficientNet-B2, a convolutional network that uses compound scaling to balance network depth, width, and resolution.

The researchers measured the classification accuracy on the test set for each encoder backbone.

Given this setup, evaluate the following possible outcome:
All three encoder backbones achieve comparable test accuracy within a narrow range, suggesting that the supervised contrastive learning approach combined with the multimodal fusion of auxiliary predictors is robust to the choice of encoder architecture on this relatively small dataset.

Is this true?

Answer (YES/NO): NO